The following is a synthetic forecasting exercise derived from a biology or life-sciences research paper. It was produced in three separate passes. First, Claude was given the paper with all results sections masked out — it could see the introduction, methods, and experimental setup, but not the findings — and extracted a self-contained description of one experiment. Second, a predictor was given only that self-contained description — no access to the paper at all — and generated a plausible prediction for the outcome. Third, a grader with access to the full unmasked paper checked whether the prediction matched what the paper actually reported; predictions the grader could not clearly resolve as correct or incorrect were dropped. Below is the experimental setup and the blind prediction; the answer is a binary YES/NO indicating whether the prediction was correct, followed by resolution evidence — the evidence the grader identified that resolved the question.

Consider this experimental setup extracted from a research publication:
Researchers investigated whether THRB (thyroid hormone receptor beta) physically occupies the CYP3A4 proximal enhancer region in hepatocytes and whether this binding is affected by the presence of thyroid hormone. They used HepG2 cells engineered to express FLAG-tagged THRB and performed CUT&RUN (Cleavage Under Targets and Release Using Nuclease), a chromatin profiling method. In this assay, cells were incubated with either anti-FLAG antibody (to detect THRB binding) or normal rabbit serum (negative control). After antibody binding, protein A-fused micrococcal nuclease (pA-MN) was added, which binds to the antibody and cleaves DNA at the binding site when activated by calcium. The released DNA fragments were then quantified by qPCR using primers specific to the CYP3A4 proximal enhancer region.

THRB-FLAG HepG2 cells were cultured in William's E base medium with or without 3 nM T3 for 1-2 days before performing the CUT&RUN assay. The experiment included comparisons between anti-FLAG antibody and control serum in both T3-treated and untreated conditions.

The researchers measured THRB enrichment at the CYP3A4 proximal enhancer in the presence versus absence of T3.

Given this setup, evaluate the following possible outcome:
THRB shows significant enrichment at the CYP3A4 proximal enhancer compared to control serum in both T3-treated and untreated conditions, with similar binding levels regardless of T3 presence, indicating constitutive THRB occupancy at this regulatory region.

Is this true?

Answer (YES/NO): NO